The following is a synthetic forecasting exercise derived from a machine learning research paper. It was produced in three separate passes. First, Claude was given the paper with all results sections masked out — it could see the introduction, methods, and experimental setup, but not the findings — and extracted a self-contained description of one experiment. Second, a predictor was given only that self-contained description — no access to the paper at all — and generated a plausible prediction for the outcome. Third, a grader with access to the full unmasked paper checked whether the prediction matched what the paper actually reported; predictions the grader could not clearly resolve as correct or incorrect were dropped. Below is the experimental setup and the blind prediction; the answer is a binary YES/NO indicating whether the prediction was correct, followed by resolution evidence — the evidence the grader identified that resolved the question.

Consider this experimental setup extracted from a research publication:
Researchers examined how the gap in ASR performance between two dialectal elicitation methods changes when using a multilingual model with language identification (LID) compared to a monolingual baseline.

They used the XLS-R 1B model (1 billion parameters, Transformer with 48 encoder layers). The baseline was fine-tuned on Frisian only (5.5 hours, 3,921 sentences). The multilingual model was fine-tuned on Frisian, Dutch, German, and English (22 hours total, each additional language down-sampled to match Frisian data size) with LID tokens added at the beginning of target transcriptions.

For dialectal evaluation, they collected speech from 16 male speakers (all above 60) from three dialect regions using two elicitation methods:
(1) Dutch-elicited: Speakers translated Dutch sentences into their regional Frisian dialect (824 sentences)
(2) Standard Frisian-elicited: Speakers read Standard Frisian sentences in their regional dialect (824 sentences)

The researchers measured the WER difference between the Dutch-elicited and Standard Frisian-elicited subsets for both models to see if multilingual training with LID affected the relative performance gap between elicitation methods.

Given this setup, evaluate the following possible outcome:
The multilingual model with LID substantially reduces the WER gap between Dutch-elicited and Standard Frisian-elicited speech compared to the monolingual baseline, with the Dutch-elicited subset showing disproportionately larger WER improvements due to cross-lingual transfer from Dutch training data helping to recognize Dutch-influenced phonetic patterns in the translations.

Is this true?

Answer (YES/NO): NO